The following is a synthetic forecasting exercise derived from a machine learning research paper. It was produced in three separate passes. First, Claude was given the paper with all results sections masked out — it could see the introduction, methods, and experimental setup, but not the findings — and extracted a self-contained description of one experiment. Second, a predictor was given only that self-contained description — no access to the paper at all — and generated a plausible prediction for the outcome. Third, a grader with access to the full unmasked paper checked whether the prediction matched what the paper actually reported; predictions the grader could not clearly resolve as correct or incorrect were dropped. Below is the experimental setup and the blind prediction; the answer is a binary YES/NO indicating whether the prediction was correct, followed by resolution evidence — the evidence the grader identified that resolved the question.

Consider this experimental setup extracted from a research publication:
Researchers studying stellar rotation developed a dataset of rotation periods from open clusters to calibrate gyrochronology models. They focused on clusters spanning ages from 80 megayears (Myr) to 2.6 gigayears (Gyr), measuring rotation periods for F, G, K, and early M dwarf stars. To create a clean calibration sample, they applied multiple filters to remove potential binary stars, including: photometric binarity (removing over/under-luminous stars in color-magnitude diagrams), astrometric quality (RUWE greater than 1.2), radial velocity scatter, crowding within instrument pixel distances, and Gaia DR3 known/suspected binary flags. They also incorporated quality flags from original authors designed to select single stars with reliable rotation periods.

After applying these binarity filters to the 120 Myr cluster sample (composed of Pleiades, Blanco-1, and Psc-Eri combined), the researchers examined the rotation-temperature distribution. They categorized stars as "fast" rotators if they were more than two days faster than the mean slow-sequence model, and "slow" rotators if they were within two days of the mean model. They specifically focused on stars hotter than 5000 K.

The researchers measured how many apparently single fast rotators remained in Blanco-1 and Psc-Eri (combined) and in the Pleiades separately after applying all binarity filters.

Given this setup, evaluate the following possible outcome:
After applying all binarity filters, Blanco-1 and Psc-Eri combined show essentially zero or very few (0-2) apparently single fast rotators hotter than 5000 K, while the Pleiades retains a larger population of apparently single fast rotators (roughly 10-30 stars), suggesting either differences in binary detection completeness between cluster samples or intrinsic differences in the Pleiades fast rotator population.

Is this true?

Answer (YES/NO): NO